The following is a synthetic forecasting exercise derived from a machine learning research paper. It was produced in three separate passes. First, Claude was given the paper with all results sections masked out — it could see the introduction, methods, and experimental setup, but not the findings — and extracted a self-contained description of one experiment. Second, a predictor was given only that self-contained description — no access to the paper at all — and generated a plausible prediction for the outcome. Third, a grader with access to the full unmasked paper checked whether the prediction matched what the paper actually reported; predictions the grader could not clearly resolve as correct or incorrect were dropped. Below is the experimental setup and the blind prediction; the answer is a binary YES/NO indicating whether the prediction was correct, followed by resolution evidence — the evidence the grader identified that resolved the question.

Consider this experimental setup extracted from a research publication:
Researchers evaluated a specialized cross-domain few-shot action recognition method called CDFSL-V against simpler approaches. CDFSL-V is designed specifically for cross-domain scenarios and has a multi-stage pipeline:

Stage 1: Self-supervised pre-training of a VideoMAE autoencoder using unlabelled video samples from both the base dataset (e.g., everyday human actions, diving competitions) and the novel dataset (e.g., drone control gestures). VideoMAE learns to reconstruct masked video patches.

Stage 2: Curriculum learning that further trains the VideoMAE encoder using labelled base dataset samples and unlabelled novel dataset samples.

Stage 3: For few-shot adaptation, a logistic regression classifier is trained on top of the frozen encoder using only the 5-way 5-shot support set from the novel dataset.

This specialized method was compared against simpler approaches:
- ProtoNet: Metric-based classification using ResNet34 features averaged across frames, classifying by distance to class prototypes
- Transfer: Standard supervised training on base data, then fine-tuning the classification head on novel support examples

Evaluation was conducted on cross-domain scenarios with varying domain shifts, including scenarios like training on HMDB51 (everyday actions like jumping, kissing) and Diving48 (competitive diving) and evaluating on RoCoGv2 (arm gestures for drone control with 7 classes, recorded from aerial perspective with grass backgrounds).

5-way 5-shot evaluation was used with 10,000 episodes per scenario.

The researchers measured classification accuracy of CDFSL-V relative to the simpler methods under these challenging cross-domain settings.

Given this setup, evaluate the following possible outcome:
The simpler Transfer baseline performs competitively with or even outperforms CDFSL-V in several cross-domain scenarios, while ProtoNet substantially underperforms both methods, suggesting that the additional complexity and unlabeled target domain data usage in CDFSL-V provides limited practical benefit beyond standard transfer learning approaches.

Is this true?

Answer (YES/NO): NO